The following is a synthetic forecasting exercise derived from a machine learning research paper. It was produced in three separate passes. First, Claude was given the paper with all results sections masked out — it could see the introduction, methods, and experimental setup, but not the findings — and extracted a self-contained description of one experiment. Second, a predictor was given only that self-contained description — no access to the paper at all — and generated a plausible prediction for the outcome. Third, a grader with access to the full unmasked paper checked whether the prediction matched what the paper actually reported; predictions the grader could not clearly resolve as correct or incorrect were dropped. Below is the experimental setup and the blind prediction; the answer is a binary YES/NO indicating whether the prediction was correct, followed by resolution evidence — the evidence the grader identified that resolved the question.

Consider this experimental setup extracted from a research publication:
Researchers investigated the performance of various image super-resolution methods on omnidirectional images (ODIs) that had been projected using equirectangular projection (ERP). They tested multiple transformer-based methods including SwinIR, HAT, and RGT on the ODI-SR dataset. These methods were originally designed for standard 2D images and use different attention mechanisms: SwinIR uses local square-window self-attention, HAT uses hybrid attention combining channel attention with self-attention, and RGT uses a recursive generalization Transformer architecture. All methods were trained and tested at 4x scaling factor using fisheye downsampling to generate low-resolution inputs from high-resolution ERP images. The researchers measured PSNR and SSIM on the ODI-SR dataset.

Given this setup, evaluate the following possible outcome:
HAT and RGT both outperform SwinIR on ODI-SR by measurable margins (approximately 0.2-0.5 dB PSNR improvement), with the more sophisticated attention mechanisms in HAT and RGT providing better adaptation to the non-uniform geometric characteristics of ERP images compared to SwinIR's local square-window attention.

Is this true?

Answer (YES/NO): NO